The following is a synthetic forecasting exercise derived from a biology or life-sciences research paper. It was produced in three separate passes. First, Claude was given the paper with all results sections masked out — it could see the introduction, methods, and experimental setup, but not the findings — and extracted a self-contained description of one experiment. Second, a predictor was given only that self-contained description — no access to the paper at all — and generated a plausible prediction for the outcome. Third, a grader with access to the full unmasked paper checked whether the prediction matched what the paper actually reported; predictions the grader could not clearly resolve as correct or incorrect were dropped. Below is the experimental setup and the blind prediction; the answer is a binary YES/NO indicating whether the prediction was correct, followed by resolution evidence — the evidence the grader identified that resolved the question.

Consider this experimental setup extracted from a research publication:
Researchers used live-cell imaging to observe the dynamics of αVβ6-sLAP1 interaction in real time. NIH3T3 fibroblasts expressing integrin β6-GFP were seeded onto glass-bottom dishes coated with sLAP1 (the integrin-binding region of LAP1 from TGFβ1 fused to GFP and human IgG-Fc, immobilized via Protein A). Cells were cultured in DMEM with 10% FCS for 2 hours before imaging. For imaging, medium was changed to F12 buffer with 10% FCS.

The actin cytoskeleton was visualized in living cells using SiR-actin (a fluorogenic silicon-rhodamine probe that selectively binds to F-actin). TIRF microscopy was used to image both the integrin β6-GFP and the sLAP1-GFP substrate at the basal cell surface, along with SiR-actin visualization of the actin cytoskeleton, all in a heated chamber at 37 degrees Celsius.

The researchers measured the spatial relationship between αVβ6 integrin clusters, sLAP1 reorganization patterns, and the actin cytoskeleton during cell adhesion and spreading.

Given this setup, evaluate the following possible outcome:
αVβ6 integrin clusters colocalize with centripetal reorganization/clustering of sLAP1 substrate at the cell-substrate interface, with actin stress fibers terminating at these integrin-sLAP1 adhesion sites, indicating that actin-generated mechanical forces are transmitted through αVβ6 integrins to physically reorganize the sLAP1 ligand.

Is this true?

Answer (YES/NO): NO